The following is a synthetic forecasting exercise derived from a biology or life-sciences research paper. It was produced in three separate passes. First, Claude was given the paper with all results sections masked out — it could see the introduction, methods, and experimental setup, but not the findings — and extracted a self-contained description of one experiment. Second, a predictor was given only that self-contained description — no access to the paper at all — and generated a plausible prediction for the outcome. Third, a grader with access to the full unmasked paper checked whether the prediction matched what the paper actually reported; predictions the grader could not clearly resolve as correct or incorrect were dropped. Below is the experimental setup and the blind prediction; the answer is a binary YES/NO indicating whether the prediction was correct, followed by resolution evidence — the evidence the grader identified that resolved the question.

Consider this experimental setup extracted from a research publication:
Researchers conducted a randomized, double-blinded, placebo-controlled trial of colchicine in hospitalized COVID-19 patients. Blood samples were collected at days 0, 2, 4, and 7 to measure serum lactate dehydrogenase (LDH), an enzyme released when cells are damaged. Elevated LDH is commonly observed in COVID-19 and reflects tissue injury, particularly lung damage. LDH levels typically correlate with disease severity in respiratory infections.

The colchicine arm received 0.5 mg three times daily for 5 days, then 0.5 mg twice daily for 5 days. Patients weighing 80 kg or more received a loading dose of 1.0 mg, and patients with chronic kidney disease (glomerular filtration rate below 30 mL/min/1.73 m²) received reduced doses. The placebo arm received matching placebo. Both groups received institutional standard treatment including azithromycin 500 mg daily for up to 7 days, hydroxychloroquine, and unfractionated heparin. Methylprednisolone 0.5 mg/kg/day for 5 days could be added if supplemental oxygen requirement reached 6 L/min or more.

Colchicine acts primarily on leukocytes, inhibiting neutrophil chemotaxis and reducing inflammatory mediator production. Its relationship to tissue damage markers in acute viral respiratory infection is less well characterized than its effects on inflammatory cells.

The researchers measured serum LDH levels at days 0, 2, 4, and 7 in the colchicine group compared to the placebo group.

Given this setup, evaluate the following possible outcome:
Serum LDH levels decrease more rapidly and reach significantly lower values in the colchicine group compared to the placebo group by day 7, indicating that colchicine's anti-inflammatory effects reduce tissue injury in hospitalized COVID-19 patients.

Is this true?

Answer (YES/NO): NO